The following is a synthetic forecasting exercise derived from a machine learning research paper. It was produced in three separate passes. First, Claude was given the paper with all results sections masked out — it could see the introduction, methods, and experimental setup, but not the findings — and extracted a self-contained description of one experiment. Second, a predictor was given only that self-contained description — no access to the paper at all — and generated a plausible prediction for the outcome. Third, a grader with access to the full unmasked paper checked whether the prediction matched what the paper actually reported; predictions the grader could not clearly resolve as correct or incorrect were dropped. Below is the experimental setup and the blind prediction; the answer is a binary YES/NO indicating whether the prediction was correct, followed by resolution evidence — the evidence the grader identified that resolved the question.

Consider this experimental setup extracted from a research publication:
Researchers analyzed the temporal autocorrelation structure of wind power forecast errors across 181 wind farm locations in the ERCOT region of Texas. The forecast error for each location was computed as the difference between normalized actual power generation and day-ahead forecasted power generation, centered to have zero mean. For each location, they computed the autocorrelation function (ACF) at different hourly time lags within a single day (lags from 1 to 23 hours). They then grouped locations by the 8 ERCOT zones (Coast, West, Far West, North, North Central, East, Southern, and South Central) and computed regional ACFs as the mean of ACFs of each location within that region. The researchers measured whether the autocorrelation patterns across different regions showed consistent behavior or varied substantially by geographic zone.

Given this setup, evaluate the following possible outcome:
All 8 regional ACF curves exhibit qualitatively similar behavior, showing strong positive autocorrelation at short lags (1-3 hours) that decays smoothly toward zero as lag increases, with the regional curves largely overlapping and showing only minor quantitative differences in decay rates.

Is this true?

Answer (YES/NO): NO